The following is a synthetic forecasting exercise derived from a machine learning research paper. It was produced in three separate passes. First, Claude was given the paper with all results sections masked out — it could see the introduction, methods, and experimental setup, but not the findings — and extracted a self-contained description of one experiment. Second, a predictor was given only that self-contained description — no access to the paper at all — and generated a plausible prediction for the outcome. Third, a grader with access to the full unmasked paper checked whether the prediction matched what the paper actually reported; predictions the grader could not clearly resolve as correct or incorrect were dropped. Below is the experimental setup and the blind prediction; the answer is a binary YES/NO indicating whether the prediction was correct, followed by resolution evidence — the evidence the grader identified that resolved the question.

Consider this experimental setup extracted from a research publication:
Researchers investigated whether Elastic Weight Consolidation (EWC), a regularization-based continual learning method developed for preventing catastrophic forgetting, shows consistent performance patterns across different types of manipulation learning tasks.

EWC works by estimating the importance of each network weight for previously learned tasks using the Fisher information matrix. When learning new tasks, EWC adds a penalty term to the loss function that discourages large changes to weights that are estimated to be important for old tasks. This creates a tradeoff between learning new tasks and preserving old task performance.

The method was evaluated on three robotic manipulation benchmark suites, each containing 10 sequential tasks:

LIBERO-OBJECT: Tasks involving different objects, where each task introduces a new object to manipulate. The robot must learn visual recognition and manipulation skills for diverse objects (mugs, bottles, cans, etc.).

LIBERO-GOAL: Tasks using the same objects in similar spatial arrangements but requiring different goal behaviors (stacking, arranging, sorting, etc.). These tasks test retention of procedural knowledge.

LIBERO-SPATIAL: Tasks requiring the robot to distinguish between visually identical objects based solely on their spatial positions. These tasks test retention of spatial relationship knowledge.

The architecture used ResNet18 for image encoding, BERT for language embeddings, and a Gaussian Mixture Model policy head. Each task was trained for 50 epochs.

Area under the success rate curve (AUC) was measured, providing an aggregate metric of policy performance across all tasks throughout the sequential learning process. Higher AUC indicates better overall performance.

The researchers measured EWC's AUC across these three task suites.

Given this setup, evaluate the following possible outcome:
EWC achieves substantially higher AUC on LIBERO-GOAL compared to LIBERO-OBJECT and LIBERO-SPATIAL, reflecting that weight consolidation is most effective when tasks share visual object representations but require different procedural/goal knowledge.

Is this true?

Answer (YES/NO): NO